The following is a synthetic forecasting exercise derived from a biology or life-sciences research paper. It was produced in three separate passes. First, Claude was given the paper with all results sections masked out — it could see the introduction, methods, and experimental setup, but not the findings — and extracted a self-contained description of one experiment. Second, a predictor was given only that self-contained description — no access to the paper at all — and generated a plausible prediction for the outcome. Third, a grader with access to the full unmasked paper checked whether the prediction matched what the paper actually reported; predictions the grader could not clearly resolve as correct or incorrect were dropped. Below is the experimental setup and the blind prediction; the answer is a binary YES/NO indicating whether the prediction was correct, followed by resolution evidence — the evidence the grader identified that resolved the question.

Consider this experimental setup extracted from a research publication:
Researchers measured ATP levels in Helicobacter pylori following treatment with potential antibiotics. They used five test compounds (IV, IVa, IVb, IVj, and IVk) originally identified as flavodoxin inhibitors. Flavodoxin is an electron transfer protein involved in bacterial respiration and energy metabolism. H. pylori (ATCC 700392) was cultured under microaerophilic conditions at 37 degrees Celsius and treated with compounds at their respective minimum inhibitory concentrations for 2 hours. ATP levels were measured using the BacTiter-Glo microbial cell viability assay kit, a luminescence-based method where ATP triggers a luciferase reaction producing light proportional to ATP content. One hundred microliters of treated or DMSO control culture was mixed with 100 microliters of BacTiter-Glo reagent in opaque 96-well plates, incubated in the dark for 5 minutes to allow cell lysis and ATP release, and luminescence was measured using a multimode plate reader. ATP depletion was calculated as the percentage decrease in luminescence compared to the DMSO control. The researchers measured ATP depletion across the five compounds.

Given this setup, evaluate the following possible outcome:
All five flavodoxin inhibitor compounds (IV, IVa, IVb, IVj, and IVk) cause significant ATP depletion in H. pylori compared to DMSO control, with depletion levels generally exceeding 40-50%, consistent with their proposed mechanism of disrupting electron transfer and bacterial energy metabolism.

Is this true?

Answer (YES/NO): NO